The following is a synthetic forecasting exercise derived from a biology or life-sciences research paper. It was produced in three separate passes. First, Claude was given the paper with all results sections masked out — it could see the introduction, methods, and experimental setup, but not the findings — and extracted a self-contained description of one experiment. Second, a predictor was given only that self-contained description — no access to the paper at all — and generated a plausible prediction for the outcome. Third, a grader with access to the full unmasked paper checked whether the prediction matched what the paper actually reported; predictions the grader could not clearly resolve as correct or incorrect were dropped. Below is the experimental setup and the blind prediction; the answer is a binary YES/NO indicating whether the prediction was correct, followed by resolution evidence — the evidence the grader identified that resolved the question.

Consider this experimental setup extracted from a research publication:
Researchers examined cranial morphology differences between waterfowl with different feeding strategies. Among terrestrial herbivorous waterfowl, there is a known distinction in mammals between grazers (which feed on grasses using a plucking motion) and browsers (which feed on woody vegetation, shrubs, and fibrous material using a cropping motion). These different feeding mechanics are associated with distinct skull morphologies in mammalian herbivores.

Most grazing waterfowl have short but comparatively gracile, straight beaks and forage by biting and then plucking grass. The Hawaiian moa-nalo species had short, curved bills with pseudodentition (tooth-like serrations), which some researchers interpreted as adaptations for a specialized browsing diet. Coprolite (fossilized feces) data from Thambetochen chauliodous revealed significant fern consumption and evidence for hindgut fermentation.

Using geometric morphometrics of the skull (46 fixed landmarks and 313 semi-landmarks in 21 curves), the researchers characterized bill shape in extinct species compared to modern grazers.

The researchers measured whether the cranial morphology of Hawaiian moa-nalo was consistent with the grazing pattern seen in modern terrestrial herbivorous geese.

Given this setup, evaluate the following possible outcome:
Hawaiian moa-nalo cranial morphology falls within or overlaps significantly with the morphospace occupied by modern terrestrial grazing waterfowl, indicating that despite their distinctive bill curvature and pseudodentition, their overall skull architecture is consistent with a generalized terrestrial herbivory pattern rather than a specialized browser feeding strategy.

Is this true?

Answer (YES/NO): NO